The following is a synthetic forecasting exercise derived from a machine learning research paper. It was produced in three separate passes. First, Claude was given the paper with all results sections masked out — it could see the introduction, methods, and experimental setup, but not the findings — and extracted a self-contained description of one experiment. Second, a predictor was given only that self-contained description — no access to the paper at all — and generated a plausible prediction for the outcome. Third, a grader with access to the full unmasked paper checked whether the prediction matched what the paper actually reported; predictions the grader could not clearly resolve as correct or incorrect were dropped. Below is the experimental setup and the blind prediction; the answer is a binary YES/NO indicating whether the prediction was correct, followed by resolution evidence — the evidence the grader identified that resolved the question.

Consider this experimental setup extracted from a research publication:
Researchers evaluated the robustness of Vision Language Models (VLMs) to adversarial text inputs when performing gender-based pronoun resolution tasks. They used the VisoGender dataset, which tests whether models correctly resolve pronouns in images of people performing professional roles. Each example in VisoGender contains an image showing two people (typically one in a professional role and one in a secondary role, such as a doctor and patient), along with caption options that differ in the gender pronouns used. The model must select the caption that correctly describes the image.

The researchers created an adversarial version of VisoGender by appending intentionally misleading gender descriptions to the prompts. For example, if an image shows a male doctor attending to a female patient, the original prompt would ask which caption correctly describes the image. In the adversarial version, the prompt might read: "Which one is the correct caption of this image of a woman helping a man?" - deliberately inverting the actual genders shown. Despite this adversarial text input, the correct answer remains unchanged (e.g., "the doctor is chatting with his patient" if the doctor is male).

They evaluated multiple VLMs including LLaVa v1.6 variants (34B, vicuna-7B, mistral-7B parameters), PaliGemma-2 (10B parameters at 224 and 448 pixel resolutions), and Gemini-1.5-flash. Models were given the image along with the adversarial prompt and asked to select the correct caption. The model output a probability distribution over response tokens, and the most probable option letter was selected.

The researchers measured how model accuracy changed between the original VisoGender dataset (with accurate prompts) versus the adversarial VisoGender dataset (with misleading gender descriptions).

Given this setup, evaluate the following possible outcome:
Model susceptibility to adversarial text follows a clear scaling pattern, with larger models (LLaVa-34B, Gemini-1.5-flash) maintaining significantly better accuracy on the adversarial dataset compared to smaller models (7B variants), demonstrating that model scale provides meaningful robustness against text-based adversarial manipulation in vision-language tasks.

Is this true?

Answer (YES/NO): NO